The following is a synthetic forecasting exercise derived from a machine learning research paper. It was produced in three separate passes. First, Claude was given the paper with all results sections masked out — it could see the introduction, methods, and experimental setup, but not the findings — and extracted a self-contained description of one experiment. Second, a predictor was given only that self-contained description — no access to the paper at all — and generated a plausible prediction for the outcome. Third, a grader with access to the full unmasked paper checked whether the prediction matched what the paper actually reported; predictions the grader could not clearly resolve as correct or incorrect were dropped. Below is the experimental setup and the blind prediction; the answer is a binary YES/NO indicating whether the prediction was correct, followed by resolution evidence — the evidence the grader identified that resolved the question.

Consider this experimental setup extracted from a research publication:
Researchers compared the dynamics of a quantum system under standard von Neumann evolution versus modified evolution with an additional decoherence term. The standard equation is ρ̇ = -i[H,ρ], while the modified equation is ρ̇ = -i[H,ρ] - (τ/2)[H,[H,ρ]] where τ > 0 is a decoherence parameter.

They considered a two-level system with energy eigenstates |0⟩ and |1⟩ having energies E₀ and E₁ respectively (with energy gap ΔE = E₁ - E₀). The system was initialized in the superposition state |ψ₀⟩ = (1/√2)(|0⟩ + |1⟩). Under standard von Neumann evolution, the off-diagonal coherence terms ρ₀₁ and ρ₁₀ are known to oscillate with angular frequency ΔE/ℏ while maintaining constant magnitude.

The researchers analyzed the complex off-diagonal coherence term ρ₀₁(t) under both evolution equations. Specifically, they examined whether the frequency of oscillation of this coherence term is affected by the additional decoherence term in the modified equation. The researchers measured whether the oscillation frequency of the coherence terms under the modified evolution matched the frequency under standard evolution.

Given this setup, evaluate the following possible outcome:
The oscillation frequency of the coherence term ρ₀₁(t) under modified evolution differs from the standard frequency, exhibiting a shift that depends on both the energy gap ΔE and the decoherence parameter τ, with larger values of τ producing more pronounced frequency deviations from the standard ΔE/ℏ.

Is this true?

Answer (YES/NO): NO